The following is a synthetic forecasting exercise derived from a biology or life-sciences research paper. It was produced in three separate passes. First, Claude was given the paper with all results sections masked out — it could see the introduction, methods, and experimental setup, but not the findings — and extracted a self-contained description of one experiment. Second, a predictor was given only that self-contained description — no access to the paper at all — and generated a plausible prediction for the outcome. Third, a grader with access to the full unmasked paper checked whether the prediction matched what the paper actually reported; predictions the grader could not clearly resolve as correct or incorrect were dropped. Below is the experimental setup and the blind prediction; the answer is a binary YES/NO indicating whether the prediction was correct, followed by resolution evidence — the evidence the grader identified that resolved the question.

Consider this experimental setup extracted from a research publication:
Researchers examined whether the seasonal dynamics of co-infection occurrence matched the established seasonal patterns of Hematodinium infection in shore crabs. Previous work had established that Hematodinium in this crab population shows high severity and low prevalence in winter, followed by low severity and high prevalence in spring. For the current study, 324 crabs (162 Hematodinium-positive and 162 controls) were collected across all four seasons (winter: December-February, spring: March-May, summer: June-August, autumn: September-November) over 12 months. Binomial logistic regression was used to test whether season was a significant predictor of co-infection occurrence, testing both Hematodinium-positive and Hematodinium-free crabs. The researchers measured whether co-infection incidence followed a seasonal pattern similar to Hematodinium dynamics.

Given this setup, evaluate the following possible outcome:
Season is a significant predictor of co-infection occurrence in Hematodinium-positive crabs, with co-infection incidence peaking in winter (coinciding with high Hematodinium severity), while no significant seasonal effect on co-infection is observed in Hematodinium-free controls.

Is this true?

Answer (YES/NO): NO